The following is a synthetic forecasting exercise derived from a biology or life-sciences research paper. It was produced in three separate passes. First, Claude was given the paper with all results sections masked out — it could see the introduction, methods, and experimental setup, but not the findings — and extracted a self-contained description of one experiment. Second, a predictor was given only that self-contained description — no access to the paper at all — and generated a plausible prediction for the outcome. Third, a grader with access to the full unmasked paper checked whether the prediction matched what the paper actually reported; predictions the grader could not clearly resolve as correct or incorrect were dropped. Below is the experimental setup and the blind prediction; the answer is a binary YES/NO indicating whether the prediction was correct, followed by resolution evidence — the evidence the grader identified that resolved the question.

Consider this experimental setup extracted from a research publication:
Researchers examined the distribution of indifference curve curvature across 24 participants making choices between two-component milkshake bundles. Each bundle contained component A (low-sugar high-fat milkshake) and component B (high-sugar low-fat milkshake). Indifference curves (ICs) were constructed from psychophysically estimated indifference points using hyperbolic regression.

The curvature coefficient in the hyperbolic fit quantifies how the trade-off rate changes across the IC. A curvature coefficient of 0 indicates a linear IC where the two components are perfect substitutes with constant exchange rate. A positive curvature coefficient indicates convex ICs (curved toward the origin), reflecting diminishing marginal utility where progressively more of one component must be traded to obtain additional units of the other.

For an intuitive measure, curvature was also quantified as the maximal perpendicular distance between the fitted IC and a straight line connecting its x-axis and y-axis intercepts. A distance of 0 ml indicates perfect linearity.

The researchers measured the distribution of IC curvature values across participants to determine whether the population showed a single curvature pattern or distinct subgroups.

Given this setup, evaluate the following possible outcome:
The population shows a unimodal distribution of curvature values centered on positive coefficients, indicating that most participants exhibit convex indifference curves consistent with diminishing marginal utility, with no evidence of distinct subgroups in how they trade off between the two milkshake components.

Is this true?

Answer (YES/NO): NO